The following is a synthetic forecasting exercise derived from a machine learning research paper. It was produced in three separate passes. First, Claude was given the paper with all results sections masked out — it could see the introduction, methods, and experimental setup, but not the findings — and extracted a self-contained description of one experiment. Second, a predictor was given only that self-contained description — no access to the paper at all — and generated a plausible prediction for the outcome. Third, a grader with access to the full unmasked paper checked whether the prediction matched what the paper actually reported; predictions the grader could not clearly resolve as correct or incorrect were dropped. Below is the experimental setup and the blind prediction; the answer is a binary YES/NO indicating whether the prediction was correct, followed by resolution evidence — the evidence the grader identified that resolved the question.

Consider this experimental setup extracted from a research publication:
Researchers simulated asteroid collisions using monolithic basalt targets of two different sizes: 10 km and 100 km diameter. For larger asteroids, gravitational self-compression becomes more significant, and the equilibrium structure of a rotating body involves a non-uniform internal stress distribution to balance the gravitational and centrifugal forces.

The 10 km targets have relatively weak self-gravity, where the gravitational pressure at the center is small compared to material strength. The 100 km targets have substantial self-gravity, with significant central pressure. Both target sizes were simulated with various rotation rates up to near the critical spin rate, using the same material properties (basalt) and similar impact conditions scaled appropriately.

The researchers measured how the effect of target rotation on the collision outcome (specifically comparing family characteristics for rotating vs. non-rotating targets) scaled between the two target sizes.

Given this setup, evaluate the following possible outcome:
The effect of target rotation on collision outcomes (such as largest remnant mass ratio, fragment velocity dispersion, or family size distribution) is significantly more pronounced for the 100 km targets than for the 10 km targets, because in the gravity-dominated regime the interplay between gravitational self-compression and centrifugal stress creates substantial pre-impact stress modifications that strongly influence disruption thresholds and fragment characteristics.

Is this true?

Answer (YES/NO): YES